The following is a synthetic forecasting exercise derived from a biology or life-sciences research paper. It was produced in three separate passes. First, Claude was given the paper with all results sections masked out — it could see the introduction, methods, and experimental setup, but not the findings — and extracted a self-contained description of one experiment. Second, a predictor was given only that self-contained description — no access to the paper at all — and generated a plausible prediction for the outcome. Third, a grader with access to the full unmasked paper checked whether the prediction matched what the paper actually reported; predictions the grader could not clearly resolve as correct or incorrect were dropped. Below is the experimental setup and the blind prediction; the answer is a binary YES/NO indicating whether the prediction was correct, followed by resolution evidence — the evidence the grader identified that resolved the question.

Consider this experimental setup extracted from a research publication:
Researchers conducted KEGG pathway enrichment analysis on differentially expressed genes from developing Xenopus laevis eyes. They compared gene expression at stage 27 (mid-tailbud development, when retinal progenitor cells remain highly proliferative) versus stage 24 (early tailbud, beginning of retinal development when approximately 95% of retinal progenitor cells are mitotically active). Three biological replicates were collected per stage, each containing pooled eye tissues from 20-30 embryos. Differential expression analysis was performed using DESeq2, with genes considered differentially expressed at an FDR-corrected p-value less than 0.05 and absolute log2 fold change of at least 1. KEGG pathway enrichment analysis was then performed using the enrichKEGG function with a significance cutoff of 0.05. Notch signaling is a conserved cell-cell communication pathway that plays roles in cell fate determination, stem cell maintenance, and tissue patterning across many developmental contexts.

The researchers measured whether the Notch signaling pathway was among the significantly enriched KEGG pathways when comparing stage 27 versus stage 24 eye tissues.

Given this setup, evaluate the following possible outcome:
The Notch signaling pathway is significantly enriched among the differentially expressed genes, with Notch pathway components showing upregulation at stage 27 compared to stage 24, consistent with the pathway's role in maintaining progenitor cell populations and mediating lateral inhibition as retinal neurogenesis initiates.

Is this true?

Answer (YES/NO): YES